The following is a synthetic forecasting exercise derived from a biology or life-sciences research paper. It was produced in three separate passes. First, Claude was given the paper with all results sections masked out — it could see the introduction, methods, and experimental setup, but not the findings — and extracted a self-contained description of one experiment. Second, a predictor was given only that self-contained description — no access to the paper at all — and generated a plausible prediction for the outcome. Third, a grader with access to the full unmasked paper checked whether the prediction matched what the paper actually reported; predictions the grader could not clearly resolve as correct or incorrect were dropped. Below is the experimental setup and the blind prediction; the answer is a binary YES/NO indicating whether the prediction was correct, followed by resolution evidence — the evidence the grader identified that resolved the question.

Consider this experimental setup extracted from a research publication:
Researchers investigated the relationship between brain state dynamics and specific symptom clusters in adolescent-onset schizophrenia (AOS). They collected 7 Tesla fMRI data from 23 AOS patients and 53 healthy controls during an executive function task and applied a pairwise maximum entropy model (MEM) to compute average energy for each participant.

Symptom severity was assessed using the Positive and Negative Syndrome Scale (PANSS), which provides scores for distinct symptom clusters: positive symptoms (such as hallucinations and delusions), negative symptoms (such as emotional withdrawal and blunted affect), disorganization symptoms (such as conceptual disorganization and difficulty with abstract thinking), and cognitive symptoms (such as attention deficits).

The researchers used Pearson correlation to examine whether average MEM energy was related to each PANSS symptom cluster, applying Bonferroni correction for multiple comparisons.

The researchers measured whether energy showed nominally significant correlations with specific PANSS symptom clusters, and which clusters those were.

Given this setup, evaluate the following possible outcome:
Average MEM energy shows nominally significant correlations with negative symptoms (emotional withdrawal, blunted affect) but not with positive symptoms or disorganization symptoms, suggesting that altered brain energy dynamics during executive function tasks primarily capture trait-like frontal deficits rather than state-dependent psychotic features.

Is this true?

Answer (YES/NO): NO